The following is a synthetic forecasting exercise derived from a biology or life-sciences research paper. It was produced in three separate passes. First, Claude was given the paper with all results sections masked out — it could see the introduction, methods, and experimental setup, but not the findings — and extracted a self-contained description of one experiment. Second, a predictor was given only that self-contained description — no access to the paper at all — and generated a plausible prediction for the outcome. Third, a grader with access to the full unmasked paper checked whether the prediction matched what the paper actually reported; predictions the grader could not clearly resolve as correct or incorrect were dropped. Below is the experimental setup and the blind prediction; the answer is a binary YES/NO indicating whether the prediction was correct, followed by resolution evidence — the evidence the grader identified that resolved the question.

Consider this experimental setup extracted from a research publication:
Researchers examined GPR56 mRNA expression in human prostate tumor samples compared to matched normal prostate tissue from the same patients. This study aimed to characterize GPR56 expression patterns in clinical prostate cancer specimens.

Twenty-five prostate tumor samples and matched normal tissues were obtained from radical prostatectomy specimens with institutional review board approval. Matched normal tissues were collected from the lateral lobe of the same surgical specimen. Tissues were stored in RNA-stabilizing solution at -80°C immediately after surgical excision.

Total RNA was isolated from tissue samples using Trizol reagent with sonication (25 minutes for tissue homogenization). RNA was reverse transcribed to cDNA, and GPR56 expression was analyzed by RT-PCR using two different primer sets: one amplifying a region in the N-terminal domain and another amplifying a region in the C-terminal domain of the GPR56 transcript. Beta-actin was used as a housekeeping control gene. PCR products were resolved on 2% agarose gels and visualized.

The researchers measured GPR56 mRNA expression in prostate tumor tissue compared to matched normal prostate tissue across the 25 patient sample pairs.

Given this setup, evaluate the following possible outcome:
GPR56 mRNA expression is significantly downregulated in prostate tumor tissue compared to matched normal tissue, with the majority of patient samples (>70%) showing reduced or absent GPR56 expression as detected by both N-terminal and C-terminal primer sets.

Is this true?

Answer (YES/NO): NO